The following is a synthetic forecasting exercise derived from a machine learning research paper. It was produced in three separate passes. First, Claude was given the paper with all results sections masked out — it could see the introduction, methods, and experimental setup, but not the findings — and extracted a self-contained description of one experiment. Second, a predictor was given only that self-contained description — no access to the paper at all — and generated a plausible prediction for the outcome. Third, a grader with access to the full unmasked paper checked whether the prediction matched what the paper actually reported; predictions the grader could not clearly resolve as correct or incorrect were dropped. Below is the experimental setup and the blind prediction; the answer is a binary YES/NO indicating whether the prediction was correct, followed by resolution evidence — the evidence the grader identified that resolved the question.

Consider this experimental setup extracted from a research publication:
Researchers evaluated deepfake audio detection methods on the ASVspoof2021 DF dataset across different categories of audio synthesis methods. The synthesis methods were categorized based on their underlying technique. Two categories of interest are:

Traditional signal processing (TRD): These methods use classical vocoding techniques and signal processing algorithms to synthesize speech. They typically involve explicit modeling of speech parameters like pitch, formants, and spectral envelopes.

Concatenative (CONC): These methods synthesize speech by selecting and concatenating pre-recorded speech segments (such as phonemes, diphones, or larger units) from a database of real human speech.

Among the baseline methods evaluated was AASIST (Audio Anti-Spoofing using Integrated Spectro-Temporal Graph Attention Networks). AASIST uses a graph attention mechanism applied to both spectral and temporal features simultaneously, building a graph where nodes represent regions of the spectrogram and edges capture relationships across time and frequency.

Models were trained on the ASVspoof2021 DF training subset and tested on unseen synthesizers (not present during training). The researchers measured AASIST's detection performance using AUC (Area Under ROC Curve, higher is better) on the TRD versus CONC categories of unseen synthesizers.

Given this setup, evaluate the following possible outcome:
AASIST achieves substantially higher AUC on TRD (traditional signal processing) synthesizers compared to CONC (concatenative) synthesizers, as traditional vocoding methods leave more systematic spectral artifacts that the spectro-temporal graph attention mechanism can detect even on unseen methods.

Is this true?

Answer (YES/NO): YES